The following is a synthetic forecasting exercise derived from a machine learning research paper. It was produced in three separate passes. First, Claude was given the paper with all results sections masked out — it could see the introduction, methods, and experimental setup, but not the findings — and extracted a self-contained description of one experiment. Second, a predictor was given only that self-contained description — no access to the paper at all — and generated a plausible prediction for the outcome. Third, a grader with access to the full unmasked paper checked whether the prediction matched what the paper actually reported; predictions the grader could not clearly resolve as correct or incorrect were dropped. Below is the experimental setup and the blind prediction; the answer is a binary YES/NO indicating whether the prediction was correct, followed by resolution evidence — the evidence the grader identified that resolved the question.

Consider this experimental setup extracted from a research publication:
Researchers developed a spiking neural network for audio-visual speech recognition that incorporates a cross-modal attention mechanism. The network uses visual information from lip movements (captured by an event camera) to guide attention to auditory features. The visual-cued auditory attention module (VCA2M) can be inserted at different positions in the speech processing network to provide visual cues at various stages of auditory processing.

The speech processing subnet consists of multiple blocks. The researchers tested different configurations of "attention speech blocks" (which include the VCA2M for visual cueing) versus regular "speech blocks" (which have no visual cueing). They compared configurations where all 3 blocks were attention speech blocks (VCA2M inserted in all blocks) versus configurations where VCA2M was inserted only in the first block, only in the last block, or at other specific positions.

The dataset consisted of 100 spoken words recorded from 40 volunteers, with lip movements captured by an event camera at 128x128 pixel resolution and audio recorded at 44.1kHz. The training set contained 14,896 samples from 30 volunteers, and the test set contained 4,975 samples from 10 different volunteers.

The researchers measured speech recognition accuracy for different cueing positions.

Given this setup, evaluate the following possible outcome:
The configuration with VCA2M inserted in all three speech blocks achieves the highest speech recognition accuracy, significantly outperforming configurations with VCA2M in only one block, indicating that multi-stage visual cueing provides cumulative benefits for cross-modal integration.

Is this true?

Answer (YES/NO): YES